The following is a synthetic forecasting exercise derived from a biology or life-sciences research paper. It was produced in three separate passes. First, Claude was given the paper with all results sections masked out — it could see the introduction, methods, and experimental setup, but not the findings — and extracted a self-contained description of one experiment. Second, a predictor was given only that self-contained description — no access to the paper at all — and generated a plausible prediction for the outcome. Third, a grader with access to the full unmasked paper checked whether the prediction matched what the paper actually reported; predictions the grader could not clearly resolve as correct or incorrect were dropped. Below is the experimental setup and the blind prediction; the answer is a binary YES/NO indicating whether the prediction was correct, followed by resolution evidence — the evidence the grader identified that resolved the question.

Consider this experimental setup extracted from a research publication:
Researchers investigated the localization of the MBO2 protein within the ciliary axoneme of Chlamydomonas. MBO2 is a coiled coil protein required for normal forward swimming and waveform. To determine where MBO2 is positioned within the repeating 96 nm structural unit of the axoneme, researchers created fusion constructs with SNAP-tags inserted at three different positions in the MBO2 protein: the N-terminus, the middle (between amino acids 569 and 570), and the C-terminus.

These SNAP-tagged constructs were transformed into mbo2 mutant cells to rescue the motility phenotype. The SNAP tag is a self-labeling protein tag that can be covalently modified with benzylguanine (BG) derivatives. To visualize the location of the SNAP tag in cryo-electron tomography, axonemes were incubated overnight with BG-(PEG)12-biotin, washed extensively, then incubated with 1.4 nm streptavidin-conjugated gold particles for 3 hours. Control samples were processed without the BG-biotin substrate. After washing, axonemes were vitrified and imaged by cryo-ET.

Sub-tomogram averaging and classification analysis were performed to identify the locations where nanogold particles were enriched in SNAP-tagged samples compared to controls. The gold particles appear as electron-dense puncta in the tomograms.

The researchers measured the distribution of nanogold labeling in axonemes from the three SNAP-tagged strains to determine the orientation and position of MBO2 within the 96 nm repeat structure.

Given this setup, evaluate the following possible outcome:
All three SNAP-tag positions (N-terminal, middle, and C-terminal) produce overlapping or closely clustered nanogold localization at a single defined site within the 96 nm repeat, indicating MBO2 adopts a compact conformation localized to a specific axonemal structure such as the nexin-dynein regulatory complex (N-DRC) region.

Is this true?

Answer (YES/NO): NO